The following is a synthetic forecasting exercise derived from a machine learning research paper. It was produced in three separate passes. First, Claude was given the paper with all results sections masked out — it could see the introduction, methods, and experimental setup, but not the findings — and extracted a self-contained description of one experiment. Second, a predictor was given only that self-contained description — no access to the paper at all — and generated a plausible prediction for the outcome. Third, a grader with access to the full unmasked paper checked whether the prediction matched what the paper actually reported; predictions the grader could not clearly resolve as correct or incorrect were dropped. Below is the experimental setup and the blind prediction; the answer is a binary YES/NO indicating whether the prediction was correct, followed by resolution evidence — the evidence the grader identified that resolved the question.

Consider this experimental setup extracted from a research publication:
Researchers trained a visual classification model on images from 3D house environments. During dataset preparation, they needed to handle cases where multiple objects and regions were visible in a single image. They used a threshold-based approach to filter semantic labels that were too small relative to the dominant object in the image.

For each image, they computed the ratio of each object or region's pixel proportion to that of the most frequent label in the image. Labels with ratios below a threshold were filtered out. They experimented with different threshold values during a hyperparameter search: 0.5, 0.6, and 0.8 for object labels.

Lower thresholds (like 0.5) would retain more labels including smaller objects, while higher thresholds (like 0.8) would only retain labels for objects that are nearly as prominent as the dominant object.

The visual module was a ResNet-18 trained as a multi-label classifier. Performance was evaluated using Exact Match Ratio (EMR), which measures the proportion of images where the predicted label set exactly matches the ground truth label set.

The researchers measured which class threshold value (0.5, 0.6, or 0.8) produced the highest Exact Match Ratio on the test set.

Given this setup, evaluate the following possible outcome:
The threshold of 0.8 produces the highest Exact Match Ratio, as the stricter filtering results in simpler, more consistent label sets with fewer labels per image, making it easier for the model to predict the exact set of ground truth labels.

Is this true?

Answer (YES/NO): NO